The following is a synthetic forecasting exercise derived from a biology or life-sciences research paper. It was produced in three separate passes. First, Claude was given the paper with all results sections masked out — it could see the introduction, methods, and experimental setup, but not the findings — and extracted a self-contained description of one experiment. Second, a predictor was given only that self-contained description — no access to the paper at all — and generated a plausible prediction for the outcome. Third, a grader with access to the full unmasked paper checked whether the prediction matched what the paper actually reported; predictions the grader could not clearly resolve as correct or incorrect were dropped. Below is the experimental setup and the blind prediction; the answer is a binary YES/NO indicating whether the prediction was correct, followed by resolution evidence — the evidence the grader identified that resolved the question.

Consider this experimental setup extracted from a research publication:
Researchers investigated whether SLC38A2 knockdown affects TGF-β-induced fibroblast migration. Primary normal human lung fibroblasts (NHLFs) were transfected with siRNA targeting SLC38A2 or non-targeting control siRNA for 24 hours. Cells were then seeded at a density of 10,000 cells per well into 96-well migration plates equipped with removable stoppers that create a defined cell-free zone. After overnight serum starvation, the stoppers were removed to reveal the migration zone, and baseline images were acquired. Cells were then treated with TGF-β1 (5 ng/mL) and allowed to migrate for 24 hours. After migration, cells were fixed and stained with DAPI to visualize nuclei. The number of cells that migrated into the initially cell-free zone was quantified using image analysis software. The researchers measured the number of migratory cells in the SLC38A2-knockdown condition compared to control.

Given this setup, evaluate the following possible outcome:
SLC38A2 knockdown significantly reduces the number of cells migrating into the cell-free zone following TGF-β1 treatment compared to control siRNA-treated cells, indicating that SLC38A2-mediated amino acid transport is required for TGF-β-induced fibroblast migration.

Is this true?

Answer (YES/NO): YES